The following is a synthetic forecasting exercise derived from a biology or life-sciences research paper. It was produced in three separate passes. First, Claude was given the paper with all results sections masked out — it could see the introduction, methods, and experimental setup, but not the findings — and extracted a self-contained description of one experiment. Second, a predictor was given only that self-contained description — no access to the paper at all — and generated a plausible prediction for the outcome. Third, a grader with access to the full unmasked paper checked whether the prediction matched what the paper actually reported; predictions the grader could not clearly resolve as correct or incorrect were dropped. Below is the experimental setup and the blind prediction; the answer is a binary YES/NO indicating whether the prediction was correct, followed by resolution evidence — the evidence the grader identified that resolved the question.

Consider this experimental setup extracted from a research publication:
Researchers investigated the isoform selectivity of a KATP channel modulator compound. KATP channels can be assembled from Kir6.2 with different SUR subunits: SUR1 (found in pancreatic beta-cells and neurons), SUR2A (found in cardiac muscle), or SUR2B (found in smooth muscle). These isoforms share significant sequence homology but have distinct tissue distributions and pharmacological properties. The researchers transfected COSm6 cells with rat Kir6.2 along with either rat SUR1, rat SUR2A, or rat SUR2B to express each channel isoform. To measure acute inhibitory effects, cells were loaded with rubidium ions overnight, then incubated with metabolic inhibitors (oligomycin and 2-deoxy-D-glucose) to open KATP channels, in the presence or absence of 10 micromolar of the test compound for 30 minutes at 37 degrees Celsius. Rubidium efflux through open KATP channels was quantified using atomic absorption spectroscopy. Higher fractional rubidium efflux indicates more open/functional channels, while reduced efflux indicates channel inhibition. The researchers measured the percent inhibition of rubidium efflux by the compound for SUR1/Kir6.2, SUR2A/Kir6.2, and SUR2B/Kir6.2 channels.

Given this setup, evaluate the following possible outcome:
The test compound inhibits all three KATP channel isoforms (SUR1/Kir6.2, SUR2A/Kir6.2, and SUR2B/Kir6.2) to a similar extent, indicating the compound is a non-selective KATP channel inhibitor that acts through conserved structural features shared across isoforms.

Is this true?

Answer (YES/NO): NO